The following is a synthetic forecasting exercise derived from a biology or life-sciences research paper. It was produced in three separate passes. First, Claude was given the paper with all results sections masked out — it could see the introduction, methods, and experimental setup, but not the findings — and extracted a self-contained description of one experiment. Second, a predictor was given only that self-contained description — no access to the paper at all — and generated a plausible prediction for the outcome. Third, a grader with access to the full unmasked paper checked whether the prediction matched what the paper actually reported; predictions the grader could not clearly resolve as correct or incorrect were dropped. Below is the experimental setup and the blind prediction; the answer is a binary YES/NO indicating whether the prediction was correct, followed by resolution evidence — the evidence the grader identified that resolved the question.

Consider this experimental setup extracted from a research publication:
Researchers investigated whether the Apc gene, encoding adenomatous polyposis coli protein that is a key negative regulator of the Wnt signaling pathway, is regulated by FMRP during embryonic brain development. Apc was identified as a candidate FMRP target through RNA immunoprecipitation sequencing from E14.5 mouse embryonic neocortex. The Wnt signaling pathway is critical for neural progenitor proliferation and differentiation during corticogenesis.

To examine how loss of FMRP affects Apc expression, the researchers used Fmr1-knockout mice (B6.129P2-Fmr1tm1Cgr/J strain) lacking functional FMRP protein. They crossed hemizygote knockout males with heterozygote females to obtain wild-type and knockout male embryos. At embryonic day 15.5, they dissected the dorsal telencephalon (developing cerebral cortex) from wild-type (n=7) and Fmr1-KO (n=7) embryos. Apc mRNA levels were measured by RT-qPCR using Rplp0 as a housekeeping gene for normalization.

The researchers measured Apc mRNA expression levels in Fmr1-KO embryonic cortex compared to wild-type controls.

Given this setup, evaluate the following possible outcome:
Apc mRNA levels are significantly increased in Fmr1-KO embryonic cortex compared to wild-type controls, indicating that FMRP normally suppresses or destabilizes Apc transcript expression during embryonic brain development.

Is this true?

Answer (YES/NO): NO